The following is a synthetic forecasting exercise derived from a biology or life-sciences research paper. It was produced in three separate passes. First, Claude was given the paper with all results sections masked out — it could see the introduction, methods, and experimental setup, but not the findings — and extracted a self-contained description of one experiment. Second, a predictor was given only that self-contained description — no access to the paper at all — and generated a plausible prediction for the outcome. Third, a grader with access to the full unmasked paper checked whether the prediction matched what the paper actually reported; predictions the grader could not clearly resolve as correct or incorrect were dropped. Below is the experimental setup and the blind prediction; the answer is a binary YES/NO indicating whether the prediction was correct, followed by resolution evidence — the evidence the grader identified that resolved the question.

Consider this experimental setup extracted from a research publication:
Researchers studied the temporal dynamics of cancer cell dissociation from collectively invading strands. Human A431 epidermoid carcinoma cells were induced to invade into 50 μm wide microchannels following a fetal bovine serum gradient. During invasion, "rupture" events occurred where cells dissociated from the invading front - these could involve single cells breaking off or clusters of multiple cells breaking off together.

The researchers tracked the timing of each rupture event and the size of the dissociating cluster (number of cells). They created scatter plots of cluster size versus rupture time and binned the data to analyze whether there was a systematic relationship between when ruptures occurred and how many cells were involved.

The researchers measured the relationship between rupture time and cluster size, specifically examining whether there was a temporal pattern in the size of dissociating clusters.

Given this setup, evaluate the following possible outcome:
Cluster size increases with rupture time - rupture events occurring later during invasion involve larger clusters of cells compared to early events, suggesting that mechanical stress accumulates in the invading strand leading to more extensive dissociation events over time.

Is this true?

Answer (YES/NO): NO